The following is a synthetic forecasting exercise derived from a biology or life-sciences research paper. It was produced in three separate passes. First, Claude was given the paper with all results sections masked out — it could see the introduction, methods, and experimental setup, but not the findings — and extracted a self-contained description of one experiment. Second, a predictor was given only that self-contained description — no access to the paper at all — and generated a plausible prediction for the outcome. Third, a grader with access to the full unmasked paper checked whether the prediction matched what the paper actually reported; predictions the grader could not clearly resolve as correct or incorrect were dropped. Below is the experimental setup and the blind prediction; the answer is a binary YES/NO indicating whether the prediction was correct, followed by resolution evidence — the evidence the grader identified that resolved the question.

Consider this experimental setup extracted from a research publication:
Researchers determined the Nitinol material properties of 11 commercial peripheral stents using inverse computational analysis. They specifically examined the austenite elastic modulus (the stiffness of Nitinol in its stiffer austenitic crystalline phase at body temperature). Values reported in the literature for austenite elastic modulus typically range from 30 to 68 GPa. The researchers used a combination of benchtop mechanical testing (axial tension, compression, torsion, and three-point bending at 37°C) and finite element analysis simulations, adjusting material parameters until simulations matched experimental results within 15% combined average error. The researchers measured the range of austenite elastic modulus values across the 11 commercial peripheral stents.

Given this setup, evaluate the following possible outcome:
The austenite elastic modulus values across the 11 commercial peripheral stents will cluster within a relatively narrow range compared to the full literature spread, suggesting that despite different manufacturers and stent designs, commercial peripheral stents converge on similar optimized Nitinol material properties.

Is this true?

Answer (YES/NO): NO